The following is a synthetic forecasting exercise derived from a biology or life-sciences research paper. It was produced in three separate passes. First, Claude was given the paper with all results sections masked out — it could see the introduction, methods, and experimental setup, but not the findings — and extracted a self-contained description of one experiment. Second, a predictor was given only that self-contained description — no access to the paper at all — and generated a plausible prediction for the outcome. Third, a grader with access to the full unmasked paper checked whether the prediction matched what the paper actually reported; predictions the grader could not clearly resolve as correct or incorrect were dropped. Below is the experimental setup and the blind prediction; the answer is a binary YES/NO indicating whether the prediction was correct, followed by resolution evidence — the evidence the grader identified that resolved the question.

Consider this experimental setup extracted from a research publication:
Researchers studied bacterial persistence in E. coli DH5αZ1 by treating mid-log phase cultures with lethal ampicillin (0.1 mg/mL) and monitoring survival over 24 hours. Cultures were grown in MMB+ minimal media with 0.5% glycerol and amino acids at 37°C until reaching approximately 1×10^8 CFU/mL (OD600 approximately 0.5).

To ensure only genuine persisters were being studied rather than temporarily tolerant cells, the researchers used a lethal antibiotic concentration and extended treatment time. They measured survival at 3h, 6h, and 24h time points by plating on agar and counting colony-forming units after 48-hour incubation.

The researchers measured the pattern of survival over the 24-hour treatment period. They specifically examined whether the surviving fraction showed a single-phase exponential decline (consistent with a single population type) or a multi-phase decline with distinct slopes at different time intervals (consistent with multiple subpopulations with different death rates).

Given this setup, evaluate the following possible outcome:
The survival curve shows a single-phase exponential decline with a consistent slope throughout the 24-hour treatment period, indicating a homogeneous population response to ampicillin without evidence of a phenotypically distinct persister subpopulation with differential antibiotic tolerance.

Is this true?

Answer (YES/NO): NO